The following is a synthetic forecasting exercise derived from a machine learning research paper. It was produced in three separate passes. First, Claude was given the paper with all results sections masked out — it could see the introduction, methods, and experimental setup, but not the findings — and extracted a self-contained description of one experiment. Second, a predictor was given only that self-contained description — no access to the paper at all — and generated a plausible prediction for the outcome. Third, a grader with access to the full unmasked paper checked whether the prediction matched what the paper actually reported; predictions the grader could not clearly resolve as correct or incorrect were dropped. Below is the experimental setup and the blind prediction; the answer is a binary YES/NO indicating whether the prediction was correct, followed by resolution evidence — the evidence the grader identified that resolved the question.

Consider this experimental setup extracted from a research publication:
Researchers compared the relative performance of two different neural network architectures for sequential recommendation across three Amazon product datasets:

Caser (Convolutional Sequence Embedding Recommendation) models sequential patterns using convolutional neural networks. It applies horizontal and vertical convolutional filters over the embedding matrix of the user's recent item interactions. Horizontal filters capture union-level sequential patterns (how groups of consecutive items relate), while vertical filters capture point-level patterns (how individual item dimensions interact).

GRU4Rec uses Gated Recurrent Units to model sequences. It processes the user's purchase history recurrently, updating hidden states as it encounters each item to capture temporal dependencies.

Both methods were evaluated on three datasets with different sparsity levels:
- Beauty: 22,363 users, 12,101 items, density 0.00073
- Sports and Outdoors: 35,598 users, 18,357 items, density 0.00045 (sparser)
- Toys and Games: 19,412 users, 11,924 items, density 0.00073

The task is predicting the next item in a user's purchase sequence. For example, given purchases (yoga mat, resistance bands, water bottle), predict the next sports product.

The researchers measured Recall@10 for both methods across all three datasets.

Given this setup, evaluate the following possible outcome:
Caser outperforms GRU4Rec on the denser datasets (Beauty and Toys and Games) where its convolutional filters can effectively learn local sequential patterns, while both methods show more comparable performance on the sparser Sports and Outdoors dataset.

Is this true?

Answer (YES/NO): YES